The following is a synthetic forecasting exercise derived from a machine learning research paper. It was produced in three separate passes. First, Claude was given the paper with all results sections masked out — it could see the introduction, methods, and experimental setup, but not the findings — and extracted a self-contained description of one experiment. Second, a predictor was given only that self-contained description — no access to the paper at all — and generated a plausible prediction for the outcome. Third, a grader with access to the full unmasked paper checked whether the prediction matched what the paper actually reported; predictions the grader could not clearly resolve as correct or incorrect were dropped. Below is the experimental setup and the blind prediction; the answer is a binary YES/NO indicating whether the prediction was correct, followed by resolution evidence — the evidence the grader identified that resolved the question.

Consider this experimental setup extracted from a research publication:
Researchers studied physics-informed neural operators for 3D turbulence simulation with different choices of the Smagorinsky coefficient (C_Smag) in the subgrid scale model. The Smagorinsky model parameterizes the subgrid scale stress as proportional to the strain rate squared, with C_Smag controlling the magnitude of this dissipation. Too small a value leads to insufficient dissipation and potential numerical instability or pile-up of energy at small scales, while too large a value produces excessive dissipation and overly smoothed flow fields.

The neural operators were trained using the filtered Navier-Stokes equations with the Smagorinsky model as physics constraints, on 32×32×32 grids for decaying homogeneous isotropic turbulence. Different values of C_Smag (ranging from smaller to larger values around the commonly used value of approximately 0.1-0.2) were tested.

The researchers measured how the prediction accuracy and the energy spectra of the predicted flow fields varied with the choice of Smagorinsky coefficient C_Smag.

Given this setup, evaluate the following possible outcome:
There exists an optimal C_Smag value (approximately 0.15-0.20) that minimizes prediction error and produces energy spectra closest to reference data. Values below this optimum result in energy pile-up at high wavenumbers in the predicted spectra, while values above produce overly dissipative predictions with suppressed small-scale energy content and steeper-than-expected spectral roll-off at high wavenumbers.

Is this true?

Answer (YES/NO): NO